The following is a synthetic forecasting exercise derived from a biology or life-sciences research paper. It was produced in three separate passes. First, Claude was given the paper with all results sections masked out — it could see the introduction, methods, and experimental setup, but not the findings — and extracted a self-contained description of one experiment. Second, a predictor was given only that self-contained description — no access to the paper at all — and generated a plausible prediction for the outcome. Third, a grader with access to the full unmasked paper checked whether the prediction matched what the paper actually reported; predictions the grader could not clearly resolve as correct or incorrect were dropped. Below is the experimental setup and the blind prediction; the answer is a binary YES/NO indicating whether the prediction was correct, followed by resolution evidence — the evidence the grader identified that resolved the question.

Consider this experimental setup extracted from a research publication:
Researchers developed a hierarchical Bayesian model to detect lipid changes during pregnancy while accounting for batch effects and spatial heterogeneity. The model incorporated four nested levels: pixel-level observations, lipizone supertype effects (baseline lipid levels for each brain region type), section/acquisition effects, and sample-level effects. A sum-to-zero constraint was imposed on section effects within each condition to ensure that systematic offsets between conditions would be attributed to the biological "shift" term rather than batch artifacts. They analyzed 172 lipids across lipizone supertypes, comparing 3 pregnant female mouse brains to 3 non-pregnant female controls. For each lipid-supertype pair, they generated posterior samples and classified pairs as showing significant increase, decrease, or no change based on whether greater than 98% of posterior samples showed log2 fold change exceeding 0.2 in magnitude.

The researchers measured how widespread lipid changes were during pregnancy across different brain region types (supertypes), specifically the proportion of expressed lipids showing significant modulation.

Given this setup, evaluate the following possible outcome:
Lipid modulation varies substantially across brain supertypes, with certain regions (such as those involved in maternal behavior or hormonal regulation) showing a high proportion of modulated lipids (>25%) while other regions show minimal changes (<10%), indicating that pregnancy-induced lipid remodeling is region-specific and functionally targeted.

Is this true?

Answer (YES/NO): YES